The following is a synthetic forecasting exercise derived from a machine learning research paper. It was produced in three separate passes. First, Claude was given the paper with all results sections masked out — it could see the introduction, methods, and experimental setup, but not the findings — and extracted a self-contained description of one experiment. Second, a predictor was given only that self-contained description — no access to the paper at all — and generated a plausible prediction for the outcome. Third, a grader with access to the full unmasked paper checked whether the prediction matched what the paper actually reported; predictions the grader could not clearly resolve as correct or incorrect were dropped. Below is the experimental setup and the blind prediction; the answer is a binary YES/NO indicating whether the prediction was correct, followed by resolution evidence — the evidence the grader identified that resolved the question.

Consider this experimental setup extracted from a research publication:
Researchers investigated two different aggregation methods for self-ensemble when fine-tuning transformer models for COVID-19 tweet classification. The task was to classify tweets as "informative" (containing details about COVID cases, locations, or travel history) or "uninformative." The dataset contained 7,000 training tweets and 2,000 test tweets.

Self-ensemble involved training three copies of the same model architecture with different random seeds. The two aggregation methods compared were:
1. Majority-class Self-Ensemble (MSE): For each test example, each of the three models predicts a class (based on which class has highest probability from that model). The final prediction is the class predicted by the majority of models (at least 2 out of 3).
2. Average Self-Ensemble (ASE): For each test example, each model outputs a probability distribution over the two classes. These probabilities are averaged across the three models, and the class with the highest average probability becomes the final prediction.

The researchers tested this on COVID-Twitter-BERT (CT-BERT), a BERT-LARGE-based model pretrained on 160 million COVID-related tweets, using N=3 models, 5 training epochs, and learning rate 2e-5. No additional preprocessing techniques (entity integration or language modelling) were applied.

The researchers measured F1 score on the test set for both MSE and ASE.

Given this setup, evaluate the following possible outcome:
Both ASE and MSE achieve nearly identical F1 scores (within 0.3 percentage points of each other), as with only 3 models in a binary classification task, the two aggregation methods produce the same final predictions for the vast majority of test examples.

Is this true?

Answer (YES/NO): YES